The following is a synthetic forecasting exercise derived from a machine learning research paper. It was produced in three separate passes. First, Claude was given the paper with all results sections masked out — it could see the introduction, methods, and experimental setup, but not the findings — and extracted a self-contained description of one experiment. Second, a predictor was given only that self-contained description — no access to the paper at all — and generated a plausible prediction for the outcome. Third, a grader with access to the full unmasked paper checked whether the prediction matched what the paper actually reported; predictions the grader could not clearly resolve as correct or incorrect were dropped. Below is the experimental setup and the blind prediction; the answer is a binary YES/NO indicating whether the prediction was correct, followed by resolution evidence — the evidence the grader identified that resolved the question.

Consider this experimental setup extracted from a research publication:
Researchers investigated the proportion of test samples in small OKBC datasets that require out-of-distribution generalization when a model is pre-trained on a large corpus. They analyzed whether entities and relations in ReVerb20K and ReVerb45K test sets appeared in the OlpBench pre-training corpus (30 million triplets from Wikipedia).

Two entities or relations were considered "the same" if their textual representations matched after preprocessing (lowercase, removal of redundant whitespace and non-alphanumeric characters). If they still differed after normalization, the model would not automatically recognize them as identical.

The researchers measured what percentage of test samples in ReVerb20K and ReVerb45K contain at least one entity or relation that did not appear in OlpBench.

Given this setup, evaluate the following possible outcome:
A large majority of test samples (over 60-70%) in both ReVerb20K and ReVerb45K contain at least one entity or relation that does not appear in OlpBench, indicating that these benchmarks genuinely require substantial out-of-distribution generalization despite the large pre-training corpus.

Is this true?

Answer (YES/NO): YES